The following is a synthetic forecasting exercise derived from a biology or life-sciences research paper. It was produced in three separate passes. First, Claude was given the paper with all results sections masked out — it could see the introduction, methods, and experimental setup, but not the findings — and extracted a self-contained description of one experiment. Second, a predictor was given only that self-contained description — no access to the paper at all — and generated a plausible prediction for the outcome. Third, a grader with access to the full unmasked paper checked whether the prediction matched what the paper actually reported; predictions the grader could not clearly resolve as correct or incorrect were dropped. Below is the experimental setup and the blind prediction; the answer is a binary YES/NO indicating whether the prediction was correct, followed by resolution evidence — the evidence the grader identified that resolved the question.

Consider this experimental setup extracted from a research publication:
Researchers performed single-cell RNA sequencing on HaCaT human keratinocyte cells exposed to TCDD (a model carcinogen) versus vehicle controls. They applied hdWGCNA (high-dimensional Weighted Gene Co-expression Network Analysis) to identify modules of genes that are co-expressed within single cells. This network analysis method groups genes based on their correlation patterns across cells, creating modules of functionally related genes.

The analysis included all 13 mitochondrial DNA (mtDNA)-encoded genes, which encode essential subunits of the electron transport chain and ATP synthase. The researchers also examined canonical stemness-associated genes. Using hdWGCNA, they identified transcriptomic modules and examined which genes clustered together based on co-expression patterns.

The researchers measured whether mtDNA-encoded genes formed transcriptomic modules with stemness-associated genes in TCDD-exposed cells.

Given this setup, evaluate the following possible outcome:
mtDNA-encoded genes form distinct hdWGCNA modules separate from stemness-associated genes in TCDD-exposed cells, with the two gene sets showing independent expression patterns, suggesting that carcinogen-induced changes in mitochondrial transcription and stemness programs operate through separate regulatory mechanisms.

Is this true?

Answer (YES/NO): NO